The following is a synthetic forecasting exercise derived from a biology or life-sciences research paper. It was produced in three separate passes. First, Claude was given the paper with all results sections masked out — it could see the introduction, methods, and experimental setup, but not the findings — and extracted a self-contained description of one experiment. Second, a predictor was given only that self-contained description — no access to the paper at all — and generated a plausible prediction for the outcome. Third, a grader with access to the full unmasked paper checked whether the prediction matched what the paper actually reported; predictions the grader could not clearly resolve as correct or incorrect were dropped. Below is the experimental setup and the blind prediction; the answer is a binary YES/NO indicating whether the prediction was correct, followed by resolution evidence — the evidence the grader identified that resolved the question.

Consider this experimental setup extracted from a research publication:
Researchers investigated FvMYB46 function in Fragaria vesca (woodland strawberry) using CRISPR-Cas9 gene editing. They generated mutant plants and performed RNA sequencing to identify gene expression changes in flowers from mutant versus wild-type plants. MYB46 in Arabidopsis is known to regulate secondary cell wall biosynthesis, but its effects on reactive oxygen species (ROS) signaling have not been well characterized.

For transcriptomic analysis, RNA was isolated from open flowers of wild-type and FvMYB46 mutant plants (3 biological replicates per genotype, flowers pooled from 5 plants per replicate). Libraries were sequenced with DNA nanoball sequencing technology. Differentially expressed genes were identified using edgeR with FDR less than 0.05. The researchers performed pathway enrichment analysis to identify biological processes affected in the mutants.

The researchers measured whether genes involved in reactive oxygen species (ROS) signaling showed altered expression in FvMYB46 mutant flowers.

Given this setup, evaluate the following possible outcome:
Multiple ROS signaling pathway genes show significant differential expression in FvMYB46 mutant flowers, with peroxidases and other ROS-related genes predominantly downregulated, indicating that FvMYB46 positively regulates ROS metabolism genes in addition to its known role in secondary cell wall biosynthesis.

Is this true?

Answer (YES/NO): YES